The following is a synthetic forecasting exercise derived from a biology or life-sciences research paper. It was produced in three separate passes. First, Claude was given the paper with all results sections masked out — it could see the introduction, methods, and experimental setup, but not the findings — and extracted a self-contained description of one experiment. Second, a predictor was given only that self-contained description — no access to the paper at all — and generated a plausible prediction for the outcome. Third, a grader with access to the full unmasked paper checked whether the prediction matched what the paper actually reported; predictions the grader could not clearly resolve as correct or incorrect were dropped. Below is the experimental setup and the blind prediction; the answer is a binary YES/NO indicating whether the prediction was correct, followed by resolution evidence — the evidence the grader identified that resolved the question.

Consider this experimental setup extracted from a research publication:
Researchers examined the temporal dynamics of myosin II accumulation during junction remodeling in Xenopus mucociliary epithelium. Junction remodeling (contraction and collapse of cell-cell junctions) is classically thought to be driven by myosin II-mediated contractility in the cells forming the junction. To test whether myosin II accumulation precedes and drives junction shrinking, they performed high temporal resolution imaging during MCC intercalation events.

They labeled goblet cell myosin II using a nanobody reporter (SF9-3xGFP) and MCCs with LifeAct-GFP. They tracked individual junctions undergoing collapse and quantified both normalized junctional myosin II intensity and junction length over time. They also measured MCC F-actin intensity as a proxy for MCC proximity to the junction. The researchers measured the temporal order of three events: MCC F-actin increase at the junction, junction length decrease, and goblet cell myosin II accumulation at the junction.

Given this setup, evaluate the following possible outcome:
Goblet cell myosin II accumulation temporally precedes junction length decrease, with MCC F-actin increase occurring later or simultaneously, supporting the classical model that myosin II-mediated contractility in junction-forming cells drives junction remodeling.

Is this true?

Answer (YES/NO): NO